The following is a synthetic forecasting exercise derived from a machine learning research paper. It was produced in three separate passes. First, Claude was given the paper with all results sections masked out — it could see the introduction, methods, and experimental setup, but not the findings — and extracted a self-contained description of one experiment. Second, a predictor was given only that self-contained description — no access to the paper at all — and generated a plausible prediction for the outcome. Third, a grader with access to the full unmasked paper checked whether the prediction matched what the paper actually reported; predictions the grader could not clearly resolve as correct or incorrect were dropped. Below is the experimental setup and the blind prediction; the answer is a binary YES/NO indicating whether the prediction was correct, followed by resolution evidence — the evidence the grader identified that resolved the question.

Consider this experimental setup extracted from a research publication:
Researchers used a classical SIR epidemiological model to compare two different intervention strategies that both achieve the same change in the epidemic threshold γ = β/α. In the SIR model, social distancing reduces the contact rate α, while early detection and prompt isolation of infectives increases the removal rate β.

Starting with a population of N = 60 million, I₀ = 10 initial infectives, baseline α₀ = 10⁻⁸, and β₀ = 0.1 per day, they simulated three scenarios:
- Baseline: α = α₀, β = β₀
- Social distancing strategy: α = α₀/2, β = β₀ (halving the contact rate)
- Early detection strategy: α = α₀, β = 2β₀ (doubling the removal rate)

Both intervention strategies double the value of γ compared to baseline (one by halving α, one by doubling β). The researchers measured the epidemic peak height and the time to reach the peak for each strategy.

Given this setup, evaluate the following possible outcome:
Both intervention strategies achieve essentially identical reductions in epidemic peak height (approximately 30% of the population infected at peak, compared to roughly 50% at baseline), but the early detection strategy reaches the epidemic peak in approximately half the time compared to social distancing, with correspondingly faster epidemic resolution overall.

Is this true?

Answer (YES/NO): YES